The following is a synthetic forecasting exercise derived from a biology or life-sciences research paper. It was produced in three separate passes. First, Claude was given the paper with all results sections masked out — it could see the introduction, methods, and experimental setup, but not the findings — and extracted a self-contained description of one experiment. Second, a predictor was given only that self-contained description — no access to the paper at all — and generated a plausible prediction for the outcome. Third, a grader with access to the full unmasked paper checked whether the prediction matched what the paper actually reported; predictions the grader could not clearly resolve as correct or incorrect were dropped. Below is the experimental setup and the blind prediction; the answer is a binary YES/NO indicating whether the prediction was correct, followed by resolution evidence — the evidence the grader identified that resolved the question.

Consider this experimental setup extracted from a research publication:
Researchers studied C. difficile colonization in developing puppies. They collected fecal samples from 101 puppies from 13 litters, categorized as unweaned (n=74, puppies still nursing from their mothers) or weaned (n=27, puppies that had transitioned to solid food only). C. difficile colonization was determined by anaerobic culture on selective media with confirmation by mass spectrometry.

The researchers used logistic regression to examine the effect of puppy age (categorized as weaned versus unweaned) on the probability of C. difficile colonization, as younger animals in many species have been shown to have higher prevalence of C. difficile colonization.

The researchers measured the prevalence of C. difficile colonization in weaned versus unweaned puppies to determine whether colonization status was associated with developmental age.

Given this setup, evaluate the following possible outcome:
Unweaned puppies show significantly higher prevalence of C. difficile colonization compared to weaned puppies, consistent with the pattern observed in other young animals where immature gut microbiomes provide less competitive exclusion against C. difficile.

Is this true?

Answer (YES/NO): YES